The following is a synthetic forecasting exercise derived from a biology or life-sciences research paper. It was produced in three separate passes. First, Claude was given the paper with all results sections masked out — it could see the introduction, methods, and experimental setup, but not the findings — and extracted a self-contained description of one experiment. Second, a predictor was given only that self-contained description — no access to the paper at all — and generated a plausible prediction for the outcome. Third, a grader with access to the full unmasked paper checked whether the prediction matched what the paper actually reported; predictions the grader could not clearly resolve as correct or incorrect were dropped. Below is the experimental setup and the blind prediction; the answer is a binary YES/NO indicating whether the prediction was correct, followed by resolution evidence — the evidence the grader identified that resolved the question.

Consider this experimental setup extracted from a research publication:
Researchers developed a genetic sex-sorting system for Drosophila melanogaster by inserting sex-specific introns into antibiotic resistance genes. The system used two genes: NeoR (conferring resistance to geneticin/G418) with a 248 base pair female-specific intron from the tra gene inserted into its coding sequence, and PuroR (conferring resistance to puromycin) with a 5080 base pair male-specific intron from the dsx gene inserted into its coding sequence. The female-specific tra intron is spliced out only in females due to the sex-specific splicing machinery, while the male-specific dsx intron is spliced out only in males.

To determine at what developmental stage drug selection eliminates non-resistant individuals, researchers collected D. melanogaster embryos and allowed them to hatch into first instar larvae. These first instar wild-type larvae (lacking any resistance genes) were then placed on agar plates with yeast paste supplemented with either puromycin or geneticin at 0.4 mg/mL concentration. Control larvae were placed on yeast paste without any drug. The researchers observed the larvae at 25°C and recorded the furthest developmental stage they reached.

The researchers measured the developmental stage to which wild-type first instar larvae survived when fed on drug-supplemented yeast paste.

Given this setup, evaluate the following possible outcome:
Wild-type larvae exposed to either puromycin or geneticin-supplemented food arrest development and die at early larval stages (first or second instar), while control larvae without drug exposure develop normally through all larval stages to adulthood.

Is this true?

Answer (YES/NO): YES